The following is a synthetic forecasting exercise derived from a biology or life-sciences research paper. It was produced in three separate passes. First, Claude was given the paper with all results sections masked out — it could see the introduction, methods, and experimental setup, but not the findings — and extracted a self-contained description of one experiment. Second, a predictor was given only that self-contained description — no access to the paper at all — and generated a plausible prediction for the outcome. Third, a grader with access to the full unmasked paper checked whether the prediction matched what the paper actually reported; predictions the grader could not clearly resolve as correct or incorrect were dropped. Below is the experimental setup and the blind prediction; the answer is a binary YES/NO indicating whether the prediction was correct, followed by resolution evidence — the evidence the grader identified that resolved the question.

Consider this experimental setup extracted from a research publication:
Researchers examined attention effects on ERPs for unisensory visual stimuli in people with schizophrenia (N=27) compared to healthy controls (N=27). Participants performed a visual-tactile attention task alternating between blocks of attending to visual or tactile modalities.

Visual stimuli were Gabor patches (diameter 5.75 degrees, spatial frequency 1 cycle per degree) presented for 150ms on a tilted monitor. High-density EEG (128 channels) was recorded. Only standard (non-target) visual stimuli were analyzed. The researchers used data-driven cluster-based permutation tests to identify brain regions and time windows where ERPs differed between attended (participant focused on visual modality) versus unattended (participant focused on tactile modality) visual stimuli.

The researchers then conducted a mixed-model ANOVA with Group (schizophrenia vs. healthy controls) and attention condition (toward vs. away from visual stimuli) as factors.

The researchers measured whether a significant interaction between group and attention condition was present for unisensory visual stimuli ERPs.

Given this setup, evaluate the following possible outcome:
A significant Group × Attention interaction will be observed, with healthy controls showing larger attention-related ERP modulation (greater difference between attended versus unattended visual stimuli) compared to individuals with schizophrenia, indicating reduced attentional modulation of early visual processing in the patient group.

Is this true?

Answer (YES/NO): NO